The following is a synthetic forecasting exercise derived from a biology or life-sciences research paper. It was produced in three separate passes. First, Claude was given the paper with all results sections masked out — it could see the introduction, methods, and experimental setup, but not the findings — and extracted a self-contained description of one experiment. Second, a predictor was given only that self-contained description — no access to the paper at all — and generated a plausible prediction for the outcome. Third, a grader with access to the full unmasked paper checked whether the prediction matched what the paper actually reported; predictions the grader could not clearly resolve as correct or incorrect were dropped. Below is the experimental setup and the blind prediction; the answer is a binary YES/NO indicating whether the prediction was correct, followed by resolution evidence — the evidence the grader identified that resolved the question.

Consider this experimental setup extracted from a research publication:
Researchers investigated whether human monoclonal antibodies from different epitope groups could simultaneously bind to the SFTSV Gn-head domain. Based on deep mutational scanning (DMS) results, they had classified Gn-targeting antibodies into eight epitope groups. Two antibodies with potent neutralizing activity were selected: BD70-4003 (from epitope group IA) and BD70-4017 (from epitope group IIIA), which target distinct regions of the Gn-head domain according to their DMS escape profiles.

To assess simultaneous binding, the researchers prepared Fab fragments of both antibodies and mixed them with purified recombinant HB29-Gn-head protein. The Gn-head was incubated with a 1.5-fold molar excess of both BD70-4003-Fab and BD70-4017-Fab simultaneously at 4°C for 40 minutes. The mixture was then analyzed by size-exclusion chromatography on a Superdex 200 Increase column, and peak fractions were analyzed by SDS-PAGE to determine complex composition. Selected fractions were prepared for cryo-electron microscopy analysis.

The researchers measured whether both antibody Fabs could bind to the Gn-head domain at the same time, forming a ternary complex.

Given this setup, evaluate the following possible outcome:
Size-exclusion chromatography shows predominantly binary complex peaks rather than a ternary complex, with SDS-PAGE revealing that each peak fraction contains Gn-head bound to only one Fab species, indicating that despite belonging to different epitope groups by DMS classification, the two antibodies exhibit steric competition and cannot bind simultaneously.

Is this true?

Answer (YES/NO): NO